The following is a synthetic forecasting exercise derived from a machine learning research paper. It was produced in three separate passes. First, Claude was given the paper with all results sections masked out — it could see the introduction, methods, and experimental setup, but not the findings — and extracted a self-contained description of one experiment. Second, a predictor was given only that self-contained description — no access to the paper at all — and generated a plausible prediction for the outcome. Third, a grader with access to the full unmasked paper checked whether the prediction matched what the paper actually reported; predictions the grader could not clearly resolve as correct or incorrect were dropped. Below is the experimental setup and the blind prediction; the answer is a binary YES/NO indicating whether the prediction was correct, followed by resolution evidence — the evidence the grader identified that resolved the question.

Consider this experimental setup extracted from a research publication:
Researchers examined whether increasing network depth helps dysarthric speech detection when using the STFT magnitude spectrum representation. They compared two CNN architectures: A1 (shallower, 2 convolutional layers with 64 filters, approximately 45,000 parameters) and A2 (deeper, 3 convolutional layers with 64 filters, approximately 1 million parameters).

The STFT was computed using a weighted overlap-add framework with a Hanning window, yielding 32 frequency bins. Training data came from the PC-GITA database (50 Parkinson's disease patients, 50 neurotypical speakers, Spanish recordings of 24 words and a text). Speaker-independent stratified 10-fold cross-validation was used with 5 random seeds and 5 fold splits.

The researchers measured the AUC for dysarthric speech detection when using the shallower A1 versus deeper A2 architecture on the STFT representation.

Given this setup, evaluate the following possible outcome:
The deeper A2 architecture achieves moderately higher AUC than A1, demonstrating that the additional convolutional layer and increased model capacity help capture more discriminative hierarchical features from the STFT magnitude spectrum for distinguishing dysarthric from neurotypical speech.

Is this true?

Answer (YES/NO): NO